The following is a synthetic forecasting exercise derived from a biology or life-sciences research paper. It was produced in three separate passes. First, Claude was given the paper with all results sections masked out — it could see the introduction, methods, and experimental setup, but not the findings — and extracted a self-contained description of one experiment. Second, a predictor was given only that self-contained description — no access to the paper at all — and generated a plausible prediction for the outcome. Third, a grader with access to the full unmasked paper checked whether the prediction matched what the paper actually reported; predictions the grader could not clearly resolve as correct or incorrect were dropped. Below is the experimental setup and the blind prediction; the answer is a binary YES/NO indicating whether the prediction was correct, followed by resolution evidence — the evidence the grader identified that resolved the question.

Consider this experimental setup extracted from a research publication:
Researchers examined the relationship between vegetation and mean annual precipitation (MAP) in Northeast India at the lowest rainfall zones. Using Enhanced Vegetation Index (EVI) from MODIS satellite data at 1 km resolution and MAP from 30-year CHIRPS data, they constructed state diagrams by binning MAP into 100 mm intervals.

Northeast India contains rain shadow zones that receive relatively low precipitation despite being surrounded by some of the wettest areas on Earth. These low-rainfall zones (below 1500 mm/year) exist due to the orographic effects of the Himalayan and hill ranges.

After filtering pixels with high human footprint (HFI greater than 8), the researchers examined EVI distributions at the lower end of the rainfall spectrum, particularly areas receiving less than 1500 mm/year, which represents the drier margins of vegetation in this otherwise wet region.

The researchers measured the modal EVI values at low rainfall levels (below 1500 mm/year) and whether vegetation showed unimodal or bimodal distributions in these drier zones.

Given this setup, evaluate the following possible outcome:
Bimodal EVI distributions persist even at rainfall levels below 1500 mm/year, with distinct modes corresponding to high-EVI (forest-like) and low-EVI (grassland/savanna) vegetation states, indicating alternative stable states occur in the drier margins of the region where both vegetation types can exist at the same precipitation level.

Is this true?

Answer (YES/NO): NO